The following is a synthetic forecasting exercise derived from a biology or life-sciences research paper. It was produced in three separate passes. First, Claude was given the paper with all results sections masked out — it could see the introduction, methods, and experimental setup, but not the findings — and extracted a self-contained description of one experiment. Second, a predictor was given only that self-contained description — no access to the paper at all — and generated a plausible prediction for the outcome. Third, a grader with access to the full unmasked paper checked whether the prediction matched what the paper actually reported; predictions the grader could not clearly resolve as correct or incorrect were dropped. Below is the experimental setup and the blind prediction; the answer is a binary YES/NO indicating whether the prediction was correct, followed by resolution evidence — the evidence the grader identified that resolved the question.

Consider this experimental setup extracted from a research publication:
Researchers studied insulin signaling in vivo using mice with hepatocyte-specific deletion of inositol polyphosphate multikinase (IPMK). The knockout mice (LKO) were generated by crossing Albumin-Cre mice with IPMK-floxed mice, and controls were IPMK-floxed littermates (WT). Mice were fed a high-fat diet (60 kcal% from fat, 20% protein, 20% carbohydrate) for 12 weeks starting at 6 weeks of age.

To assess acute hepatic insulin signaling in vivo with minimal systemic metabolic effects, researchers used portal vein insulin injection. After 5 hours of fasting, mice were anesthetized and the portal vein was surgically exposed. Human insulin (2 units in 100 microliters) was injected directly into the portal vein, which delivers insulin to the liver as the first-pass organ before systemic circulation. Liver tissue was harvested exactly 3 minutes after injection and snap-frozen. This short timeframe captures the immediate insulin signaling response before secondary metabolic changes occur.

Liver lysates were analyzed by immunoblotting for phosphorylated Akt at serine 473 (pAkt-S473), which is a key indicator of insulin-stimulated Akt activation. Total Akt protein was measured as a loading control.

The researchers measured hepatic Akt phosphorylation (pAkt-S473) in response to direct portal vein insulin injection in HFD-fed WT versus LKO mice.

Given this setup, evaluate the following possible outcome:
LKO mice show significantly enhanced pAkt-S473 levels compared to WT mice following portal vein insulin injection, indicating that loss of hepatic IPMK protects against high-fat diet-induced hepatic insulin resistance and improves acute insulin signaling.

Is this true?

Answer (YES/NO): NO